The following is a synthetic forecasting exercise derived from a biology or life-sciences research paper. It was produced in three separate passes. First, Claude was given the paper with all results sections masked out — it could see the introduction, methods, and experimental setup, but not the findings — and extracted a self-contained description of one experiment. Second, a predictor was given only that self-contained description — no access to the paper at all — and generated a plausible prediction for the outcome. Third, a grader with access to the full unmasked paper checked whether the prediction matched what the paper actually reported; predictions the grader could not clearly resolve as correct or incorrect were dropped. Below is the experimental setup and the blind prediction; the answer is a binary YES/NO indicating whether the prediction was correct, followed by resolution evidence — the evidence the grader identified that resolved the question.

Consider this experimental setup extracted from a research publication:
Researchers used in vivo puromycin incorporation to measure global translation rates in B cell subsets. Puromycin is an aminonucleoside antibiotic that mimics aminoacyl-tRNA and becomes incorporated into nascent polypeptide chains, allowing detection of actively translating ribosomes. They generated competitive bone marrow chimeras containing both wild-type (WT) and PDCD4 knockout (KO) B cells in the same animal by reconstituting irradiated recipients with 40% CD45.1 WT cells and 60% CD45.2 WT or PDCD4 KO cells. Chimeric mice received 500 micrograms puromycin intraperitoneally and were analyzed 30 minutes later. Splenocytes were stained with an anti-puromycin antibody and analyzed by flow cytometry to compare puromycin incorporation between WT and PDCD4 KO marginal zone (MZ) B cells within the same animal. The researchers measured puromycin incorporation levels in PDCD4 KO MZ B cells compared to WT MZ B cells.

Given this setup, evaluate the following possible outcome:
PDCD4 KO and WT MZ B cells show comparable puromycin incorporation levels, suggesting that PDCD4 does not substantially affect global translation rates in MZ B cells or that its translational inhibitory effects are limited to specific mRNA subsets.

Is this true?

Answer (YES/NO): YES